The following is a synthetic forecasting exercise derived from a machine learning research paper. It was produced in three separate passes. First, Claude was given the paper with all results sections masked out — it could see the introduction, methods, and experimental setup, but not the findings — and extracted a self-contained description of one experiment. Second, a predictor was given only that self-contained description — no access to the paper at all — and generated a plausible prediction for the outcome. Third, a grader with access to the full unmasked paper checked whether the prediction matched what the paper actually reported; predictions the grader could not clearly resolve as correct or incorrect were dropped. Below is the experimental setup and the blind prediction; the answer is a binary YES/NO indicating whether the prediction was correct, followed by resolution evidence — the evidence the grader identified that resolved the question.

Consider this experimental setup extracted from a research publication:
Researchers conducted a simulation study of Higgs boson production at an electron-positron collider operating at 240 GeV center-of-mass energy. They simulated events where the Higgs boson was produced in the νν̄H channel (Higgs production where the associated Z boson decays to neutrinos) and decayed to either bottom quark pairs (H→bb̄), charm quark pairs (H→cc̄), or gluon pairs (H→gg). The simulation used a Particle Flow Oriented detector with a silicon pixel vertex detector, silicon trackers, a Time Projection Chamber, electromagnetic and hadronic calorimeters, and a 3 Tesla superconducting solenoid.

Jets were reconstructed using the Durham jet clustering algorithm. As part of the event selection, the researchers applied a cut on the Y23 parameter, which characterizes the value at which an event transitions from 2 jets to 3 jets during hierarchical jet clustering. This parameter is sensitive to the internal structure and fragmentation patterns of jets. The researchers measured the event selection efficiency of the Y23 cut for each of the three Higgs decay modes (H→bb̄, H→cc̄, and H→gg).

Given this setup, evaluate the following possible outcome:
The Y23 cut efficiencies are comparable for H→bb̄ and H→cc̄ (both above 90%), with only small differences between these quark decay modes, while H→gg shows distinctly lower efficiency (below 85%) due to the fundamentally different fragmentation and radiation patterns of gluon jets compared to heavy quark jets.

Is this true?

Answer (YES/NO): NO